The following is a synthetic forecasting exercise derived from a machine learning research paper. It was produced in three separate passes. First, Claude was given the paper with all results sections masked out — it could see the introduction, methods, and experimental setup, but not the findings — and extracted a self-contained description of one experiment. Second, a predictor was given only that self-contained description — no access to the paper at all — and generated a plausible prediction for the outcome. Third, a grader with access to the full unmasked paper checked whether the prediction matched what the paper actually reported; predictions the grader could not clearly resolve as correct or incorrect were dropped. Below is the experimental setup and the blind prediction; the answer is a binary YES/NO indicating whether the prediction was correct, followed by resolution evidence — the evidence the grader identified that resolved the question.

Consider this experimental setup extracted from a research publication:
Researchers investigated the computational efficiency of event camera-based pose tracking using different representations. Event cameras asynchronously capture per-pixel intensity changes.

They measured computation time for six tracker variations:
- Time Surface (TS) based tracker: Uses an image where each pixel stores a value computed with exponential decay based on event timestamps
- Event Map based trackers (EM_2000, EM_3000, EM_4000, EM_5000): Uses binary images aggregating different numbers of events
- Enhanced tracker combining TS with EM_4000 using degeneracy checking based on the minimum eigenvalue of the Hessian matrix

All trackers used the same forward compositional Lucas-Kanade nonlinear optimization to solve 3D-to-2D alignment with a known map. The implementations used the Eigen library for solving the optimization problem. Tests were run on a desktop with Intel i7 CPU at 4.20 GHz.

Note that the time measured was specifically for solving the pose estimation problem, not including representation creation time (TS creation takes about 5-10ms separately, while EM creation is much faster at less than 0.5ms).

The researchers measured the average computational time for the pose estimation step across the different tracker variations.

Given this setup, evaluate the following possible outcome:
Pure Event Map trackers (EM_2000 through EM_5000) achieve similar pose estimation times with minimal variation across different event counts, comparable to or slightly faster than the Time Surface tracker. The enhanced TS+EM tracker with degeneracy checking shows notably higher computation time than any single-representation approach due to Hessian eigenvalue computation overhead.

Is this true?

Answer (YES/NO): NO